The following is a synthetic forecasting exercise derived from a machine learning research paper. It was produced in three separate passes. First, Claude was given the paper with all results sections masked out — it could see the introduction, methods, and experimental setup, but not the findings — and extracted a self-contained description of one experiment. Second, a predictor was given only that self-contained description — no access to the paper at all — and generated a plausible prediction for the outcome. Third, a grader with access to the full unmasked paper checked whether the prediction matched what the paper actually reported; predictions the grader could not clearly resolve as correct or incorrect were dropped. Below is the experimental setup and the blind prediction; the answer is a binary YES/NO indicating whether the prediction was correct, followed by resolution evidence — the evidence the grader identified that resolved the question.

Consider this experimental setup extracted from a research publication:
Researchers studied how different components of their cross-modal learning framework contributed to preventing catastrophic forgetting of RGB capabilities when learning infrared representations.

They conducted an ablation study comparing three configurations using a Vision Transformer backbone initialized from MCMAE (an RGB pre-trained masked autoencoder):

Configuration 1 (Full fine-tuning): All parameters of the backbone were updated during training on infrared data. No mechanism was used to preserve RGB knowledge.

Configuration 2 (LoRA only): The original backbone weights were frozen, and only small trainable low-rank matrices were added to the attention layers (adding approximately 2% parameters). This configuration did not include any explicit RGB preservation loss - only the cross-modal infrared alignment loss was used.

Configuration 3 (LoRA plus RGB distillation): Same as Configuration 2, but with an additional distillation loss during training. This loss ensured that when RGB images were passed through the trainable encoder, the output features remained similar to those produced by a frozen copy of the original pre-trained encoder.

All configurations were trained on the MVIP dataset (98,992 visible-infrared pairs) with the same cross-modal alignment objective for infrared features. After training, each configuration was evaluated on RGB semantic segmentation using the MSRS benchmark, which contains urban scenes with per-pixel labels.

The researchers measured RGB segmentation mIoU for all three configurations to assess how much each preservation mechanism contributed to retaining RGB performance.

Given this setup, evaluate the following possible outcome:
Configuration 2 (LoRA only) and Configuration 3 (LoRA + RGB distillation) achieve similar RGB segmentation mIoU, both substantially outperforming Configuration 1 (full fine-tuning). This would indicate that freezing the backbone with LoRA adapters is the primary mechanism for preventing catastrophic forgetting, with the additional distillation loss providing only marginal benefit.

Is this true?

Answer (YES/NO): NO